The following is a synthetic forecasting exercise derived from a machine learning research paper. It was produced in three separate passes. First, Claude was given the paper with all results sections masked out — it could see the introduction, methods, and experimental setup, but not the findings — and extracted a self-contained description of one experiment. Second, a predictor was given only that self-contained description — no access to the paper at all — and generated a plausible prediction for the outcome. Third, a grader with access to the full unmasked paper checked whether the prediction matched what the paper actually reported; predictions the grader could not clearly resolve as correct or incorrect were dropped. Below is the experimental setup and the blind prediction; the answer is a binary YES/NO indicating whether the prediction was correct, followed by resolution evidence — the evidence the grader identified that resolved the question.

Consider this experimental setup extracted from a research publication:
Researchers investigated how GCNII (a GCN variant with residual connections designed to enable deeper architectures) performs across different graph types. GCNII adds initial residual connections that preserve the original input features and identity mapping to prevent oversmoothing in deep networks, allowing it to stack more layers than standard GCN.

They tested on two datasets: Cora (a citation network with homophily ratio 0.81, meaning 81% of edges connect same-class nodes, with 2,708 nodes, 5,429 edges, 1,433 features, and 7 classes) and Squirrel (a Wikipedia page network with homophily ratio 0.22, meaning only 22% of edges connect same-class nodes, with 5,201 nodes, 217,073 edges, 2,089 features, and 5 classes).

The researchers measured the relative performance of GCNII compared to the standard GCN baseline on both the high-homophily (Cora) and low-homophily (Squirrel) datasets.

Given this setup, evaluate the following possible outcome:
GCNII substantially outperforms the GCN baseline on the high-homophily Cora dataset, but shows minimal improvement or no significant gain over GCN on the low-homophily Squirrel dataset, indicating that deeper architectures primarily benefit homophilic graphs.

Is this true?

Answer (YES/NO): NO